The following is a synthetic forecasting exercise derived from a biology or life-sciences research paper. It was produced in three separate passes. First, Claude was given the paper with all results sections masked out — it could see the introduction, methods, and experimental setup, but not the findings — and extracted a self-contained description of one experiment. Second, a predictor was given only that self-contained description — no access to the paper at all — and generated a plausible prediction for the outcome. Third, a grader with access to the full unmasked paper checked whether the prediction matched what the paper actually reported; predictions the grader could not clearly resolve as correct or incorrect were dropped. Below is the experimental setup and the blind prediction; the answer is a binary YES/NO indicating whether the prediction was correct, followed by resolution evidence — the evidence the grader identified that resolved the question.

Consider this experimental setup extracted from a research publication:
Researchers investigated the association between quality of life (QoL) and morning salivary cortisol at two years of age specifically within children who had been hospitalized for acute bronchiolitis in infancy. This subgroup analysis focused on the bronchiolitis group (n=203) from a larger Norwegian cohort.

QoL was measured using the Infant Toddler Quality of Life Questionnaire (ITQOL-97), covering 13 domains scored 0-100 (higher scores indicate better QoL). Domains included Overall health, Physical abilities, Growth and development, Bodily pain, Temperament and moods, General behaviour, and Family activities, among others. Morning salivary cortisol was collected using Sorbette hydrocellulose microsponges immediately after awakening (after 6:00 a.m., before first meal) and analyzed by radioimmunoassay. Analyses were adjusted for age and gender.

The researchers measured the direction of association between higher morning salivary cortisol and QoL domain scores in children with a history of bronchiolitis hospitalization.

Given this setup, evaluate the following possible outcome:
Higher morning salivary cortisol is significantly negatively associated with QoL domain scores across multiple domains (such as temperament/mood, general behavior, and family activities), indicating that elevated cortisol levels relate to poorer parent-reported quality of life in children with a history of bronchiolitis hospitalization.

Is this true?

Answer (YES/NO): NO